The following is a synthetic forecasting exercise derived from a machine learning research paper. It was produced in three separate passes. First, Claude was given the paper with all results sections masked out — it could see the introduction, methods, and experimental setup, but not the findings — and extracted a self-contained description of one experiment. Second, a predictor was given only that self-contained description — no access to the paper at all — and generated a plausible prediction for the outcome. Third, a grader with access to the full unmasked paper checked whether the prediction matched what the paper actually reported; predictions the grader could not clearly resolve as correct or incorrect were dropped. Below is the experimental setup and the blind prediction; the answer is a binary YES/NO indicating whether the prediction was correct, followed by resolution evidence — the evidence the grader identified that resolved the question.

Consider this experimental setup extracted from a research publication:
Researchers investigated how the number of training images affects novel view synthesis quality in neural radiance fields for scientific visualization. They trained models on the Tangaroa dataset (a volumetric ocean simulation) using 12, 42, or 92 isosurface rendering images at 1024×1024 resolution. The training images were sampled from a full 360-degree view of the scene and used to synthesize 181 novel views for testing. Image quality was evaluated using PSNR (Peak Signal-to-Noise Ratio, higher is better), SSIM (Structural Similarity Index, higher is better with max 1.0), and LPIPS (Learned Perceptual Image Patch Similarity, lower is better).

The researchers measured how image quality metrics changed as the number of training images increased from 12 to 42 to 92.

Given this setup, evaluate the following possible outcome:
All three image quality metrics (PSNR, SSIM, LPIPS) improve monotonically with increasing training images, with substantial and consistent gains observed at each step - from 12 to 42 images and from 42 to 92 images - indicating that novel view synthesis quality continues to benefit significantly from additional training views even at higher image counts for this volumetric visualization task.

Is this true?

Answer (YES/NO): NO